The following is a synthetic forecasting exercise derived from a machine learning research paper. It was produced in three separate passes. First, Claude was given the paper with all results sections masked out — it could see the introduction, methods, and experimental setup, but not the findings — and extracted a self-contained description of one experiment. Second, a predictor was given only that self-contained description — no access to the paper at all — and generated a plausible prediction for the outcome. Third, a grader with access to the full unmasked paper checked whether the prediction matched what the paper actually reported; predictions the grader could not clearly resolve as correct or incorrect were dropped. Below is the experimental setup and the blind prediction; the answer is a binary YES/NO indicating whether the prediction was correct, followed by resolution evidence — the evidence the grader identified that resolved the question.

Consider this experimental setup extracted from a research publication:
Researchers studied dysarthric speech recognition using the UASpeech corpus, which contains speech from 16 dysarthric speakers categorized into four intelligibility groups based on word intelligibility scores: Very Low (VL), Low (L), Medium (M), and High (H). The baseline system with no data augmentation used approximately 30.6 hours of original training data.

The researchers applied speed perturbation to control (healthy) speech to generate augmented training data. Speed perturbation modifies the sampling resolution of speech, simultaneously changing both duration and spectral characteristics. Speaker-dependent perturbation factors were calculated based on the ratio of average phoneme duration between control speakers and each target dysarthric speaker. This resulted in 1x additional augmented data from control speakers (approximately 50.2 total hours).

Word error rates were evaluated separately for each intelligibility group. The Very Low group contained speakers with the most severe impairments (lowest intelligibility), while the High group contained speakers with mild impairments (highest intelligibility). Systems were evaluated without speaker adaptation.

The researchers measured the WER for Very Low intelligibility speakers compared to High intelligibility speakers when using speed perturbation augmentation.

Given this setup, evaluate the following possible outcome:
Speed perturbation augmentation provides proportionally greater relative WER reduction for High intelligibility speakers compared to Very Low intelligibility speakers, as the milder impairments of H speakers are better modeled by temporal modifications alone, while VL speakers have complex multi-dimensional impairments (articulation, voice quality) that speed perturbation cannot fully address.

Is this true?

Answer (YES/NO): YES